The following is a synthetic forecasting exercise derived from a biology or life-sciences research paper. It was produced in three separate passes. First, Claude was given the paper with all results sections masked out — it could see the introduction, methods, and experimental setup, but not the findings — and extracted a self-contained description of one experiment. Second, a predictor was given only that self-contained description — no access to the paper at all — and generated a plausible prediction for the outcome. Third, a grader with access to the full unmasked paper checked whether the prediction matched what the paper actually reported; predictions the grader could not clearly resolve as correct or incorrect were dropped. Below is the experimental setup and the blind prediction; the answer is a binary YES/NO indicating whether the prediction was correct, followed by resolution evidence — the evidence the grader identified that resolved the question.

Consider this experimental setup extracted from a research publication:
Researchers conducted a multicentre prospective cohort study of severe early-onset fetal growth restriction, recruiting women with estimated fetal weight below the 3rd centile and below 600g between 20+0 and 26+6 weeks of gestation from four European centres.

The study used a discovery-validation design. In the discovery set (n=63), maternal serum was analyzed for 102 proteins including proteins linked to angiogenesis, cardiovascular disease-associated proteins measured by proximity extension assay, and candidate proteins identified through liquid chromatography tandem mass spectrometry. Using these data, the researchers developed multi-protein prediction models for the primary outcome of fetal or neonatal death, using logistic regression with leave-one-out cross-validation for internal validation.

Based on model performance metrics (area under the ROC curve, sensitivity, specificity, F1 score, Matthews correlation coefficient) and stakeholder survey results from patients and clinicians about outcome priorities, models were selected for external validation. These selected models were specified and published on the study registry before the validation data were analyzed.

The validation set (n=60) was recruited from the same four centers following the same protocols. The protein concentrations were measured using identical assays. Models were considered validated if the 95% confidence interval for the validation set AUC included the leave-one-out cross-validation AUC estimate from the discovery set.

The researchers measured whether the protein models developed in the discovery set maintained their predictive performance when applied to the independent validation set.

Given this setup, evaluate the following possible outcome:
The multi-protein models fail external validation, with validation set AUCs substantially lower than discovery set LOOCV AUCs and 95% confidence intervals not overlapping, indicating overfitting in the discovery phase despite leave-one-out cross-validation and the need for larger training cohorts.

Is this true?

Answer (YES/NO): NO